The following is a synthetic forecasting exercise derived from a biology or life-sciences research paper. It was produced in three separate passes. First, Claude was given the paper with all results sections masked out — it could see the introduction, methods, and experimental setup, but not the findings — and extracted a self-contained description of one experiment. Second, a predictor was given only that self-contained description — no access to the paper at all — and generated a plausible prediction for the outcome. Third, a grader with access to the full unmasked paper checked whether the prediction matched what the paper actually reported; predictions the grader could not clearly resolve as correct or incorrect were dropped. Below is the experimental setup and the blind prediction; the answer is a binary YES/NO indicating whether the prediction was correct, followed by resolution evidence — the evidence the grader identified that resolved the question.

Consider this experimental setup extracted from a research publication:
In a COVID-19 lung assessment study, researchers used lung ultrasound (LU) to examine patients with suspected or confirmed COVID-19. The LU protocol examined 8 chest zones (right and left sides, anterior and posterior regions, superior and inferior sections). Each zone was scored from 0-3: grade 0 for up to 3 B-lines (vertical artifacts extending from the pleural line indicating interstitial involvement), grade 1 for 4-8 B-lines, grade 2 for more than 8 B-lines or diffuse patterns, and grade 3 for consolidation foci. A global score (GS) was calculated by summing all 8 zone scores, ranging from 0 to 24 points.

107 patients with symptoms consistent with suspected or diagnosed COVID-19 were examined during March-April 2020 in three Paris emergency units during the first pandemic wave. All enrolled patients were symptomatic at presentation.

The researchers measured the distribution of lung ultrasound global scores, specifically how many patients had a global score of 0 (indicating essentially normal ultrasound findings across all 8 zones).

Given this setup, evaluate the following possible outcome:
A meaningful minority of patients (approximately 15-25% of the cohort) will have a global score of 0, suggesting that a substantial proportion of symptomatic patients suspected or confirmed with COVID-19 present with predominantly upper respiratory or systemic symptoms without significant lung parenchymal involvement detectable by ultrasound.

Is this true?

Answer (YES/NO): NO